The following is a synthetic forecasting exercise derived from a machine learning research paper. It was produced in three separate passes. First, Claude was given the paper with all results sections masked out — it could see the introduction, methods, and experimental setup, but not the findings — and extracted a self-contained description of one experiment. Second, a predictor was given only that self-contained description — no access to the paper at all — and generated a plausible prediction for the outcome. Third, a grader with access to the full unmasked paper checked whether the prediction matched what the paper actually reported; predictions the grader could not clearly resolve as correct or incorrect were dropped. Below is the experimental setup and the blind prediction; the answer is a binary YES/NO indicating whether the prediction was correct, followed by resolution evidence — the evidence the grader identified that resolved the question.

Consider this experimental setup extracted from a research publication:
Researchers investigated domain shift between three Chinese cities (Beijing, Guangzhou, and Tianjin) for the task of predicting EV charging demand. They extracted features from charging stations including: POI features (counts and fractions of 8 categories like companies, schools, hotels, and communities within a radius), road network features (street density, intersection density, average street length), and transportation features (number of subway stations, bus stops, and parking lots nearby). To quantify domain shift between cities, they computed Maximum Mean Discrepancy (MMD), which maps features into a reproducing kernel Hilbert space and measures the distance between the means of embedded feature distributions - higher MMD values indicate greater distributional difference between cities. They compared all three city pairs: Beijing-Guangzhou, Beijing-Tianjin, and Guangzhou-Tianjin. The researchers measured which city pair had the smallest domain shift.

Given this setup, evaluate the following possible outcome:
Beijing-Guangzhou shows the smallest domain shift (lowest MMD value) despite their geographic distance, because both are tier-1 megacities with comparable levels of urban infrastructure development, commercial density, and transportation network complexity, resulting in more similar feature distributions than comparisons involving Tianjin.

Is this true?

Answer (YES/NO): YES